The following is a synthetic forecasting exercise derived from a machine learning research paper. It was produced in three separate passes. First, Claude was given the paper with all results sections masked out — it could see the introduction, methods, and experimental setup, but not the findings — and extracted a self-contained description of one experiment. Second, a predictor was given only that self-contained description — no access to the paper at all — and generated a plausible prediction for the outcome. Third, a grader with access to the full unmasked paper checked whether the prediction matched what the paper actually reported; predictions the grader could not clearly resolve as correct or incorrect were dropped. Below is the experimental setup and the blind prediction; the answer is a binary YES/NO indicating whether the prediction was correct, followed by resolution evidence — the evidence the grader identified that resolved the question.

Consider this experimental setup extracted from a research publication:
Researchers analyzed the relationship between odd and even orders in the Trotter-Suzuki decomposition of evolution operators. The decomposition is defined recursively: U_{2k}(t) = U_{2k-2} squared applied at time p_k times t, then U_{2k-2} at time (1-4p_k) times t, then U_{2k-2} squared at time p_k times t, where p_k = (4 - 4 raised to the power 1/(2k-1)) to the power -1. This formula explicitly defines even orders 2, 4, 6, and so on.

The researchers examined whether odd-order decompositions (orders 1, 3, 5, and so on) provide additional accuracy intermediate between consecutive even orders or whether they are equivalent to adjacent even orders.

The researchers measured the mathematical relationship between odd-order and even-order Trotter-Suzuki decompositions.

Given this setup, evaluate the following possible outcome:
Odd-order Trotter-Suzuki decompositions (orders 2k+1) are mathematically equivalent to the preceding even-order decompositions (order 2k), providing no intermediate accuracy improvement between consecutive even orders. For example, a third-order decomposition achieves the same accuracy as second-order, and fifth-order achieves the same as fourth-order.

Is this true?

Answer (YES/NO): NO